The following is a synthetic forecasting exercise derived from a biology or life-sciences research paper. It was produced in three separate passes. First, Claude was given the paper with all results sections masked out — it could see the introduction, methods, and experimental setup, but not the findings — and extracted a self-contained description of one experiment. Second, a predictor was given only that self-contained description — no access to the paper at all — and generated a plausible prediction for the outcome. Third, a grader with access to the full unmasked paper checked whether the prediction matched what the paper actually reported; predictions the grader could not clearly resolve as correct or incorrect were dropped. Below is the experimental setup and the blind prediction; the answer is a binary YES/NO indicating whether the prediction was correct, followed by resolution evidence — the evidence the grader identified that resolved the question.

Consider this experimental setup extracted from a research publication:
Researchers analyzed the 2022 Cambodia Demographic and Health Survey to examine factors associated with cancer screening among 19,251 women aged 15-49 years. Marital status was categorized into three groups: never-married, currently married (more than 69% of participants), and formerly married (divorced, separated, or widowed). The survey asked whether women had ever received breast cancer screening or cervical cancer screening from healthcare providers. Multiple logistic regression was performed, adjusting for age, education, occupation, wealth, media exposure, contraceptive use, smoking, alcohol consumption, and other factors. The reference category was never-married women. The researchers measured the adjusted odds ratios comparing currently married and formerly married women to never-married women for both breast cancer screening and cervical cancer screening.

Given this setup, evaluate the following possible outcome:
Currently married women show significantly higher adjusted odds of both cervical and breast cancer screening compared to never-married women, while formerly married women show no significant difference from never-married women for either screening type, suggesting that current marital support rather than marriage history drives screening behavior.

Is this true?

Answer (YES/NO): NO